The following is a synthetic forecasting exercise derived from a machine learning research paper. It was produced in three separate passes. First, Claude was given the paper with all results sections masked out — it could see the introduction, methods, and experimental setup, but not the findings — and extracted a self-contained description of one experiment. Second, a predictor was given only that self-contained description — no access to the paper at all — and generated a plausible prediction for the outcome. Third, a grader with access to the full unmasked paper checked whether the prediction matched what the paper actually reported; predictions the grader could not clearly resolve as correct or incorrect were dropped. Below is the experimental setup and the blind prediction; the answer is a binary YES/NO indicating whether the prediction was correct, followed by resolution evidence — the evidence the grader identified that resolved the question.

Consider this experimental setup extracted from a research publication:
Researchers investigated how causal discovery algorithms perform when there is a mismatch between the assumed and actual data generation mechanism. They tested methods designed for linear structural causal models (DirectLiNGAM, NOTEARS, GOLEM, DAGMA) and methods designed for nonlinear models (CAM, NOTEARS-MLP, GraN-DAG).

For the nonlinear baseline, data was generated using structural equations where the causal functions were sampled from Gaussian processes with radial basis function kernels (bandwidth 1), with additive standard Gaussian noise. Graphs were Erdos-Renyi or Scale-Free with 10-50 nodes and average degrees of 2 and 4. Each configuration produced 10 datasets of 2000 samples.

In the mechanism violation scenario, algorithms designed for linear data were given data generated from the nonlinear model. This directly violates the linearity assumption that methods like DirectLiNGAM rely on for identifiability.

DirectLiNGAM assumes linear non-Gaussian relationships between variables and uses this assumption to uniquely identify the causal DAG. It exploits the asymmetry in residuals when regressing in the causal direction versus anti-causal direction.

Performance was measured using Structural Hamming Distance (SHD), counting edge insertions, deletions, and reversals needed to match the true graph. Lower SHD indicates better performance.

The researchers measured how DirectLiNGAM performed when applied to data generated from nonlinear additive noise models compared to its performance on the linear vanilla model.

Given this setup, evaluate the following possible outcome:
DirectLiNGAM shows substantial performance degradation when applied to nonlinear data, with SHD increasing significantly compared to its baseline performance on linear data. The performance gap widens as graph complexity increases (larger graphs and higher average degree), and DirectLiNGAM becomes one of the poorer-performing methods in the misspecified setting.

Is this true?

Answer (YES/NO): NO